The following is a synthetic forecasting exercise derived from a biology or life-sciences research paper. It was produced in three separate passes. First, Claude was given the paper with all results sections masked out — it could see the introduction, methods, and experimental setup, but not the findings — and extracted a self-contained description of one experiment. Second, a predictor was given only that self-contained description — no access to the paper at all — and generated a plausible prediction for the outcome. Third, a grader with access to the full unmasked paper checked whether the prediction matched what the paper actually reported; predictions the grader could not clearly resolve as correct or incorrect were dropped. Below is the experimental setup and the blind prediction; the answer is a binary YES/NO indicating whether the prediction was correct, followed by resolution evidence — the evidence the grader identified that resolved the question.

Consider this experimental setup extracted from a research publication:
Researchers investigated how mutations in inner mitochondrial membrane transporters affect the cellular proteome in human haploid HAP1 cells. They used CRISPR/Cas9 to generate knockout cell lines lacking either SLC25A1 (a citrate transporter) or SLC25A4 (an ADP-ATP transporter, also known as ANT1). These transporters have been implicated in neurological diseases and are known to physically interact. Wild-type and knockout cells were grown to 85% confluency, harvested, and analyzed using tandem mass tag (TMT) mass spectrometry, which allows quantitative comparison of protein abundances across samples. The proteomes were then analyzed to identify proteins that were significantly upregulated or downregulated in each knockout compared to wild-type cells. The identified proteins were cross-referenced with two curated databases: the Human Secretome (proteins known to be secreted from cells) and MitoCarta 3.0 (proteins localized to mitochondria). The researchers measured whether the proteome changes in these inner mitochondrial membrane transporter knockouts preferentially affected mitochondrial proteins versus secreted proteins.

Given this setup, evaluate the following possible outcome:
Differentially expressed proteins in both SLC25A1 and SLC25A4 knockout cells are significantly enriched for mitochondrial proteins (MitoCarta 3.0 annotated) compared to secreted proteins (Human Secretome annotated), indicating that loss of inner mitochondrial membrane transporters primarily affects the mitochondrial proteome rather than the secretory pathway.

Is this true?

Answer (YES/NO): NO